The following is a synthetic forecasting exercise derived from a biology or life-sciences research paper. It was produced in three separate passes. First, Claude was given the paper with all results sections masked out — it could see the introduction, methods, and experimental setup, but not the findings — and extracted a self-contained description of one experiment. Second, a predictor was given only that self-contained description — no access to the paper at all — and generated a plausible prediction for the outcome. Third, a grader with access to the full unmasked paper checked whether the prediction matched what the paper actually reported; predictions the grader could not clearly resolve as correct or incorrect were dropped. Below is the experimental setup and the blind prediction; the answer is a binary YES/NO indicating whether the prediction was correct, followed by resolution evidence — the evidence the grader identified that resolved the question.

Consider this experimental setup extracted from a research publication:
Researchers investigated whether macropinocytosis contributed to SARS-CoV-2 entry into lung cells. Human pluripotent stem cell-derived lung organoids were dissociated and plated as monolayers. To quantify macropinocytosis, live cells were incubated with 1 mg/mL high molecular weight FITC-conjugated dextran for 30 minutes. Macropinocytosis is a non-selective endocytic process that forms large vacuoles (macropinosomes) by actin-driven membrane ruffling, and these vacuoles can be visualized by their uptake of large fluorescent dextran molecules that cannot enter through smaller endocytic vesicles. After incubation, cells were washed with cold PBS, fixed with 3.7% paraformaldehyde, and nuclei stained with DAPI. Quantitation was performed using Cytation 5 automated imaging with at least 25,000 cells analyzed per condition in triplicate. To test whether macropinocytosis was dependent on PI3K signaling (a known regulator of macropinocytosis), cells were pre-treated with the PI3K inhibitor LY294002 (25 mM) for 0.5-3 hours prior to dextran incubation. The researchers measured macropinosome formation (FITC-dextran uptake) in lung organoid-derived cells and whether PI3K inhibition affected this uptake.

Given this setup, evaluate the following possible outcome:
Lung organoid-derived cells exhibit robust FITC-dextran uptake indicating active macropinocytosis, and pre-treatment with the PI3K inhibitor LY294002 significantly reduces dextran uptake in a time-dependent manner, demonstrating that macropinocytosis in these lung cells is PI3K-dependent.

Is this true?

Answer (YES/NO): NO